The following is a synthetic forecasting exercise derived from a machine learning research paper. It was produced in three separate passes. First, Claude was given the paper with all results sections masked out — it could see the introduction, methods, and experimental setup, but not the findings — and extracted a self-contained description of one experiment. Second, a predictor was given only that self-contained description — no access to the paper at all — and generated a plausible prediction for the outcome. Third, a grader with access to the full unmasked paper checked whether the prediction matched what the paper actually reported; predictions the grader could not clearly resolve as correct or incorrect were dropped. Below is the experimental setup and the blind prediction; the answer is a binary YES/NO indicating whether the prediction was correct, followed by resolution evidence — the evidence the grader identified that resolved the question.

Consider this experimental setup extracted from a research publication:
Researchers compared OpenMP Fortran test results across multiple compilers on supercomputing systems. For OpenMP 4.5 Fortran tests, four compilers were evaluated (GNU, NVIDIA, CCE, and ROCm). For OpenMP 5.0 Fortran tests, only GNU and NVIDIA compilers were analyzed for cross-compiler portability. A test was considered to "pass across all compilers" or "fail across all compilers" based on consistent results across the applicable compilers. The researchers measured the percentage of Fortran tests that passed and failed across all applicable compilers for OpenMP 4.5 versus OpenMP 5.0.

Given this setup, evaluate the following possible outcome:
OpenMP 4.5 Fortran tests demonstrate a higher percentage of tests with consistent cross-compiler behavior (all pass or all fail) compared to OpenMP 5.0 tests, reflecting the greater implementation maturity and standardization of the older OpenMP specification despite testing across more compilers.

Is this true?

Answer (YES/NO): YES